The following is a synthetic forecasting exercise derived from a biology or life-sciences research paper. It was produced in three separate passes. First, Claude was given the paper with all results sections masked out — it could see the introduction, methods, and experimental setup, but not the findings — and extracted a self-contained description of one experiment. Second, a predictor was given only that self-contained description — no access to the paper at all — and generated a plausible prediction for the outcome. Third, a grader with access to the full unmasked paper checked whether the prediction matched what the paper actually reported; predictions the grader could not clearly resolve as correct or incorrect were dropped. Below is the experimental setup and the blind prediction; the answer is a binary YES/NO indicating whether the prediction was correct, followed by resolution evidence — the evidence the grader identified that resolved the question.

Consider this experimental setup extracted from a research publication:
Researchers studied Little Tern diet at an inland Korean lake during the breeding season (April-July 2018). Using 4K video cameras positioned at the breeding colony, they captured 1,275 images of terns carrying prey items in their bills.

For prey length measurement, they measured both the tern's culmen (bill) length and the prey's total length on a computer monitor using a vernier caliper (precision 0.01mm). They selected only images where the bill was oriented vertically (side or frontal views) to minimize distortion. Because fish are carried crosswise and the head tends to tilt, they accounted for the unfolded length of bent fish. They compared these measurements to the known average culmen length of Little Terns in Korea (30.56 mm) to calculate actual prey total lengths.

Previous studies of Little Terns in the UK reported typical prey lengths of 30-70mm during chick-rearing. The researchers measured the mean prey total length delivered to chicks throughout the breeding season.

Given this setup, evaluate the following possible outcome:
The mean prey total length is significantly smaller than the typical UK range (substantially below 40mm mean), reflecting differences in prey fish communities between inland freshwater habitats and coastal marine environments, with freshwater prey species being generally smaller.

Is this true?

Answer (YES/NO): NO